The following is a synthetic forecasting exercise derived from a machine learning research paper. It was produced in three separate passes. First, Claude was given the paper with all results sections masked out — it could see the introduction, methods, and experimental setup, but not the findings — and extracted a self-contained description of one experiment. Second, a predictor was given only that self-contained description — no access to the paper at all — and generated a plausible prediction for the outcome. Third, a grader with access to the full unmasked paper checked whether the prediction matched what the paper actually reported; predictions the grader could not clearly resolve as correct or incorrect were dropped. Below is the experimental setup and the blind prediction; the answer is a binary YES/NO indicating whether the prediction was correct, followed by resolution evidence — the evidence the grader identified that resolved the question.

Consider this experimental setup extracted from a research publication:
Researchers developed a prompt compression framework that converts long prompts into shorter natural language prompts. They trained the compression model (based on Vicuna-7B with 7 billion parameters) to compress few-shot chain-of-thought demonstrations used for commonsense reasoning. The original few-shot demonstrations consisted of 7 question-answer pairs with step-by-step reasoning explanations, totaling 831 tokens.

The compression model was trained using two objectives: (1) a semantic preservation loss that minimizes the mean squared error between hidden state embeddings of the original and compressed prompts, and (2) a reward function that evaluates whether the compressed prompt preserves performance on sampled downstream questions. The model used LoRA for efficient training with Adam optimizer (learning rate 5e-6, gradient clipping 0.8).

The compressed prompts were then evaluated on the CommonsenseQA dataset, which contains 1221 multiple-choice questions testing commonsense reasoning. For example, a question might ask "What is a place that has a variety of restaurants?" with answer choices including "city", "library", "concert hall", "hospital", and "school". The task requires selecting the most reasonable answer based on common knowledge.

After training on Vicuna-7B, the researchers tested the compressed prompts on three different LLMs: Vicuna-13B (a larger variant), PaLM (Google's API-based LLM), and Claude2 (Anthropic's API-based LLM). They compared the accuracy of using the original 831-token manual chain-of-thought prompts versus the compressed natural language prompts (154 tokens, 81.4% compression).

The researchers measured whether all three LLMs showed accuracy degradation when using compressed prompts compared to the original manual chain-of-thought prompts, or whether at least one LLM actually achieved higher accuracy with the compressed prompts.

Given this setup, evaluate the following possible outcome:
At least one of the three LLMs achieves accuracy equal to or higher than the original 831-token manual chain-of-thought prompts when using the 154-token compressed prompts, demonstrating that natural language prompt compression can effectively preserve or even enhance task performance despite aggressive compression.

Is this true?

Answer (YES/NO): YES